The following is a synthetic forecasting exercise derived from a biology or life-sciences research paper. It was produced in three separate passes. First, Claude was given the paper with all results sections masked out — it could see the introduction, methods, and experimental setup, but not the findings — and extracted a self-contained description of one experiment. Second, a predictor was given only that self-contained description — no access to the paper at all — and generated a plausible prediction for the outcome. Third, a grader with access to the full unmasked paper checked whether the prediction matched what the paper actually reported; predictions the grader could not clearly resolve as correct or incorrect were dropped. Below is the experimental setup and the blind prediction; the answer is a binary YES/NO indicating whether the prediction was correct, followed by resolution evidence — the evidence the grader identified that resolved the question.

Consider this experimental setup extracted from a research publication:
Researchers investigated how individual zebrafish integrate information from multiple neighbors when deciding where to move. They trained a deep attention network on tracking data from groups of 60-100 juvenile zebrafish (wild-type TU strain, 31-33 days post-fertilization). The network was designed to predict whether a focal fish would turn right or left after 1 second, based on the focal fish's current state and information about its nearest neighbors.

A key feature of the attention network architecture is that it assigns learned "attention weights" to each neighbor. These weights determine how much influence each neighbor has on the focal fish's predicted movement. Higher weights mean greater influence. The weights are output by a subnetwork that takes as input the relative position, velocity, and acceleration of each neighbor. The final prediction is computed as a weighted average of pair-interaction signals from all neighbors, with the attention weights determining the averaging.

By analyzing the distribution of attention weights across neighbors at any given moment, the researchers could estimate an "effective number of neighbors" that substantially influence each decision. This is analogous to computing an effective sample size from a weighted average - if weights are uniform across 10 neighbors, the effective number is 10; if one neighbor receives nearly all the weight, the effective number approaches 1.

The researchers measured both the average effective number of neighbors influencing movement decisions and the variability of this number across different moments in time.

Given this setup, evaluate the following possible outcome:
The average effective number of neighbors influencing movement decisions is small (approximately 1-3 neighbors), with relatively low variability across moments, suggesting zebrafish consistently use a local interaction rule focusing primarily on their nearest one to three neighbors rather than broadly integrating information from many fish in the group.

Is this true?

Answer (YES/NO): NO